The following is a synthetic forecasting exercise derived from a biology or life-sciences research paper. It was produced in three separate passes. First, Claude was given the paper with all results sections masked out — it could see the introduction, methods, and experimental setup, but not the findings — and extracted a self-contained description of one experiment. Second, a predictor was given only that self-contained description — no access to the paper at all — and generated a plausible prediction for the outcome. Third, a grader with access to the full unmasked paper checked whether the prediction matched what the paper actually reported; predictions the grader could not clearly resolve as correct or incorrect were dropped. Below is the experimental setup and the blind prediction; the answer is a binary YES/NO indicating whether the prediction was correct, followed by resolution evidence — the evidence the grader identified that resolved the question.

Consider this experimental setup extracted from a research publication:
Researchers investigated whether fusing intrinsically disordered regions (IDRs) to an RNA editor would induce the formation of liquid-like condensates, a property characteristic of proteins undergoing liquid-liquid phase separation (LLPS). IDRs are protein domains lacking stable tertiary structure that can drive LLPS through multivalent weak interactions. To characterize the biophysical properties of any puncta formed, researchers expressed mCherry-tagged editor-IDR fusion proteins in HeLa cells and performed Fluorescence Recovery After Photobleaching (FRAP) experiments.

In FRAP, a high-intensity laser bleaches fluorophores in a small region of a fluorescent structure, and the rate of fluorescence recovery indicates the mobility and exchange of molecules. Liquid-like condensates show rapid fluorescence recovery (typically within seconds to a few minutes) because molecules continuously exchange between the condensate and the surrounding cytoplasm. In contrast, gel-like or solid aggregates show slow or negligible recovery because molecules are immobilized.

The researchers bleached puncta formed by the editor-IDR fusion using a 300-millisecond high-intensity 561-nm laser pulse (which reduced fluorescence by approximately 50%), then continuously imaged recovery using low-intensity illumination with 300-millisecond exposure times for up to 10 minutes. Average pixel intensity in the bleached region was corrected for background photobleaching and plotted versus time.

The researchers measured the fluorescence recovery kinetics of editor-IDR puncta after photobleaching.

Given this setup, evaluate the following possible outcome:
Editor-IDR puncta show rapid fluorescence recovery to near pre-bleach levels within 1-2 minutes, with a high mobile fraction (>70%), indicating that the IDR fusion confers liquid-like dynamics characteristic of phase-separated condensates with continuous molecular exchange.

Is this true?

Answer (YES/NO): NO